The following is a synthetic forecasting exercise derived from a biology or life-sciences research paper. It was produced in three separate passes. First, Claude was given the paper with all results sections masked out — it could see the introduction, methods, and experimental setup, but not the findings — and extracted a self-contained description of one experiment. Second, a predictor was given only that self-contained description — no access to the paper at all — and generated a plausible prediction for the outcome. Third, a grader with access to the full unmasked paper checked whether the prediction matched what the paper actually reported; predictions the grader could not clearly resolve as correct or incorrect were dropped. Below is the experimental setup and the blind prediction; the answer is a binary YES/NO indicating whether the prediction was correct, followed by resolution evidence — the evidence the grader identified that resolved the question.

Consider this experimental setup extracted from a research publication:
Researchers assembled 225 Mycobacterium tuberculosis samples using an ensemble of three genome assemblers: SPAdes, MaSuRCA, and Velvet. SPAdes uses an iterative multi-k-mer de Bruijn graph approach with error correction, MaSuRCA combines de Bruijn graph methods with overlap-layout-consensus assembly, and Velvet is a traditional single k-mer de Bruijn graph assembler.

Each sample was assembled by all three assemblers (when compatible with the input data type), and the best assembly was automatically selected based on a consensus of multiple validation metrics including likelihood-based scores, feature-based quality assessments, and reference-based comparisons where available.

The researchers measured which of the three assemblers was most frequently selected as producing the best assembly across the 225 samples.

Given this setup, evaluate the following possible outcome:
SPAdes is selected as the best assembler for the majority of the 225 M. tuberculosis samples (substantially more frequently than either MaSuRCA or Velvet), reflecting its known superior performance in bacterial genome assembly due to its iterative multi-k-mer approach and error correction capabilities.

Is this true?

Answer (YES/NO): YES